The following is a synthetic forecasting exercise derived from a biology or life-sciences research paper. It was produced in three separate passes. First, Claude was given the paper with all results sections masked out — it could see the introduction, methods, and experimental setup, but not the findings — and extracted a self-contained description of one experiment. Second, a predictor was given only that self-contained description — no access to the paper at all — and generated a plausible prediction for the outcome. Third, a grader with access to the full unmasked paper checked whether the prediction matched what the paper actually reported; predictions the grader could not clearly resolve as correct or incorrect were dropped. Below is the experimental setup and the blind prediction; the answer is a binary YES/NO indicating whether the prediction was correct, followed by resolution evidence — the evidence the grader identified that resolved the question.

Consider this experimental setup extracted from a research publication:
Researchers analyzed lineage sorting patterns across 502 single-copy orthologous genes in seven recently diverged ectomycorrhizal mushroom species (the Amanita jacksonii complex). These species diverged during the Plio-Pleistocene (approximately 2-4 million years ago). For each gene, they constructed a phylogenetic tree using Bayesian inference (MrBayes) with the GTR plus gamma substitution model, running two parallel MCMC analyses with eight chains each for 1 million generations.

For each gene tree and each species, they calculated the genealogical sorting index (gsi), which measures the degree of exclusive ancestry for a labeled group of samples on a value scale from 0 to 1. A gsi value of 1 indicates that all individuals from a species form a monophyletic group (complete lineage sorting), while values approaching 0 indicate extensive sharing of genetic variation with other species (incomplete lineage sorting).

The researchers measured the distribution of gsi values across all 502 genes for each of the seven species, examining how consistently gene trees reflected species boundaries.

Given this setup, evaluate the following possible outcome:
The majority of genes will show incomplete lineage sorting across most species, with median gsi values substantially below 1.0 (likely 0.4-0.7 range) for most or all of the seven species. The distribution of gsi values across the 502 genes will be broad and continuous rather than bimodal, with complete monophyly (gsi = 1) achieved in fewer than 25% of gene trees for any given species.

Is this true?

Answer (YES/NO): NO